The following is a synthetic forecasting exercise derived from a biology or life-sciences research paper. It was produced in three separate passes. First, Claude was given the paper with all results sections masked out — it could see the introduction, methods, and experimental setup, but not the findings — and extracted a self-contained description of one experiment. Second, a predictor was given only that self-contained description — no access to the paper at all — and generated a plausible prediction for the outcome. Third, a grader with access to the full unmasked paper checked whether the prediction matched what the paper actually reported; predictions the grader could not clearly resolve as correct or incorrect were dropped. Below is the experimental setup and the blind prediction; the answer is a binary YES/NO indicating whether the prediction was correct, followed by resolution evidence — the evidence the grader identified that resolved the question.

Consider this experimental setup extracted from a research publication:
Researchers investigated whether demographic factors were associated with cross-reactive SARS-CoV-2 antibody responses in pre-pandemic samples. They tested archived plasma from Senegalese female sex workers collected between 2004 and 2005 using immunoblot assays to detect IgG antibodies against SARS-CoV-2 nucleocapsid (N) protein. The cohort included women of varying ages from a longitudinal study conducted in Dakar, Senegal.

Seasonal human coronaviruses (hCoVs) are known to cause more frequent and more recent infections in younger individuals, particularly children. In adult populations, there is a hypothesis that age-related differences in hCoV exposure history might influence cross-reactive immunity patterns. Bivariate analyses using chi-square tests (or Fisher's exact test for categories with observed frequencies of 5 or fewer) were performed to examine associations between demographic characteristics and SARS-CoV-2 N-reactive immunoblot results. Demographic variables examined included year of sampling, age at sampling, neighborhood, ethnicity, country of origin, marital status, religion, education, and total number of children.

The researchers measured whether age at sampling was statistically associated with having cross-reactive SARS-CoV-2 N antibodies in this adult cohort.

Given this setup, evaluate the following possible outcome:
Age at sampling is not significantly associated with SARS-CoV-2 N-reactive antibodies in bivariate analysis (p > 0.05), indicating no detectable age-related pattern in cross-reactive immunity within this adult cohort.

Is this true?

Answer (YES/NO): NO